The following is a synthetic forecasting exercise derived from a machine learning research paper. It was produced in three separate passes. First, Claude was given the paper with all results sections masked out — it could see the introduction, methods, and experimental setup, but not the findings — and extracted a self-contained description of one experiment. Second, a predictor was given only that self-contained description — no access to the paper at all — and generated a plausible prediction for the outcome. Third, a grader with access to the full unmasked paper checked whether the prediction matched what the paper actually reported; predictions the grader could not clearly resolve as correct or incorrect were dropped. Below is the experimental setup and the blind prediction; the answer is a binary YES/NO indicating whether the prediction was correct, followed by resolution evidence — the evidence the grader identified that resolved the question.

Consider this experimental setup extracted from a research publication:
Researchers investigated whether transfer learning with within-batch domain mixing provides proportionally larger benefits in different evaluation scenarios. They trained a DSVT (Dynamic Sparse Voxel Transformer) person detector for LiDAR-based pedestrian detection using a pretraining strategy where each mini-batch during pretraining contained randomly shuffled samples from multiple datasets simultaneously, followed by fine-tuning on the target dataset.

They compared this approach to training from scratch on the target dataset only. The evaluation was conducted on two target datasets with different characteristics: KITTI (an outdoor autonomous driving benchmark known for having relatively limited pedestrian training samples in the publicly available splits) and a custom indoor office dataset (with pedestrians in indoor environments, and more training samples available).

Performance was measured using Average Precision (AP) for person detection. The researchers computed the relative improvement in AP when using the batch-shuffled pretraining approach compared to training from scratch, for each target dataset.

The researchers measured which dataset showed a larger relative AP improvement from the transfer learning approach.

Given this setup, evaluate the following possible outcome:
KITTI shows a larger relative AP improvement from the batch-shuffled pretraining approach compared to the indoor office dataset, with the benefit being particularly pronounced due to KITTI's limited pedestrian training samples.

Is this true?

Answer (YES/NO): NO